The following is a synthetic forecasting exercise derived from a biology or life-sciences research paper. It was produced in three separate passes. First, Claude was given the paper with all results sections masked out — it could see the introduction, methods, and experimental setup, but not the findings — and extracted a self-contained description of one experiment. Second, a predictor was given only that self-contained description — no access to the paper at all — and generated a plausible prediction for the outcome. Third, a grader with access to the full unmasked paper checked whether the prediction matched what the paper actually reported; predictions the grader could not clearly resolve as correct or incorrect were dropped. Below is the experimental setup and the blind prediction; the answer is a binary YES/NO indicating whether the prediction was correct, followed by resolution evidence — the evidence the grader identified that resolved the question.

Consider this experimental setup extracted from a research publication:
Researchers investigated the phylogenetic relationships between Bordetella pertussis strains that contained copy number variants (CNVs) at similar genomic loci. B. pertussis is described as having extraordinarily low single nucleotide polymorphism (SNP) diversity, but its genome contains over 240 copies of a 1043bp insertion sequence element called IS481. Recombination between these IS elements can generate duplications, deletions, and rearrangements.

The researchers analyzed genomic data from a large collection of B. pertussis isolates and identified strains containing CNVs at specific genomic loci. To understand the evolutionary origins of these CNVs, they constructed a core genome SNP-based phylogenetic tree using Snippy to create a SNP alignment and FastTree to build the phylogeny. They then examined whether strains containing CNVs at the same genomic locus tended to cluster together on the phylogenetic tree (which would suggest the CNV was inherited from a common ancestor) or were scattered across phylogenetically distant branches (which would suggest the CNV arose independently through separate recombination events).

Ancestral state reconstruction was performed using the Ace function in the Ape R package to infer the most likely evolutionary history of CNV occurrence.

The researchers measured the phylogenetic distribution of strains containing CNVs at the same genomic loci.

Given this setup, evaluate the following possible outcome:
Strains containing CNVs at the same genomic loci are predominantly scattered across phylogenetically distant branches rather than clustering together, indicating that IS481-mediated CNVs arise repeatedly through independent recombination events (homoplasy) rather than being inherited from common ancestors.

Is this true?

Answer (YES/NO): YES